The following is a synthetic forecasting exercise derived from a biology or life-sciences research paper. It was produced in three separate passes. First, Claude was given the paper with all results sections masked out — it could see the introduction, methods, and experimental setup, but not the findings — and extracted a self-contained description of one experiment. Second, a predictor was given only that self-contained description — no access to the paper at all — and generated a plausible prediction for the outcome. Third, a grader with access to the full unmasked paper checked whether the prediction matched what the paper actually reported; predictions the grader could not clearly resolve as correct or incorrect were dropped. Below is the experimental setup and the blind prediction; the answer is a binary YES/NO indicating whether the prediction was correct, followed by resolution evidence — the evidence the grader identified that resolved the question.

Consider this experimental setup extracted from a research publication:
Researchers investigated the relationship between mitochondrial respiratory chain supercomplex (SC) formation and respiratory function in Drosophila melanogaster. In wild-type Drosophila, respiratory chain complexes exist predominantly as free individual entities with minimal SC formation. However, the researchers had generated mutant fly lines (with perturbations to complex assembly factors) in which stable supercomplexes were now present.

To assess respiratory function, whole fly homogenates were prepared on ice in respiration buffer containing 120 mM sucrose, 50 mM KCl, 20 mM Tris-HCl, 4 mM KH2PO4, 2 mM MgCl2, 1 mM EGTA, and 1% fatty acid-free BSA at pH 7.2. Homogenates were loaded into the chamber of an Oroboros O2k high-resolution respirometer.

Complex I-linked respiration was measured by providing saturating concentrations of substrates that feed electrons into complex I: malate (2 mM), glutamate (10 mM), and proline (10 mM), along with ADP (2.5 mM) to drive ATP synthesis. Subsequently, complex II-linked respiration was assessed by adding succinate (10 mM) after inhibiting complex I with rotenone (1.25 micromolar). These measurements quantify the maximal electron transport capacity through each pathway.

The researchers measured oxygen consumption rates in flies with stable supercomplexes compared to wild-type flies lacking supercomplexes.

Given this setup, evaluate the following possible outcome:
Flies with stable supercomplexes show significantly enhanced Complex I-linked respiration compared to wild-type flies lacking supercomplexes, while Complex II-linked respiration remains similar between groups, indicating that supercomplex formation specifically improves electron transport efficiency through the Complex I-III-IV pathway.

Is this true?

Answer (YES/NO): NO